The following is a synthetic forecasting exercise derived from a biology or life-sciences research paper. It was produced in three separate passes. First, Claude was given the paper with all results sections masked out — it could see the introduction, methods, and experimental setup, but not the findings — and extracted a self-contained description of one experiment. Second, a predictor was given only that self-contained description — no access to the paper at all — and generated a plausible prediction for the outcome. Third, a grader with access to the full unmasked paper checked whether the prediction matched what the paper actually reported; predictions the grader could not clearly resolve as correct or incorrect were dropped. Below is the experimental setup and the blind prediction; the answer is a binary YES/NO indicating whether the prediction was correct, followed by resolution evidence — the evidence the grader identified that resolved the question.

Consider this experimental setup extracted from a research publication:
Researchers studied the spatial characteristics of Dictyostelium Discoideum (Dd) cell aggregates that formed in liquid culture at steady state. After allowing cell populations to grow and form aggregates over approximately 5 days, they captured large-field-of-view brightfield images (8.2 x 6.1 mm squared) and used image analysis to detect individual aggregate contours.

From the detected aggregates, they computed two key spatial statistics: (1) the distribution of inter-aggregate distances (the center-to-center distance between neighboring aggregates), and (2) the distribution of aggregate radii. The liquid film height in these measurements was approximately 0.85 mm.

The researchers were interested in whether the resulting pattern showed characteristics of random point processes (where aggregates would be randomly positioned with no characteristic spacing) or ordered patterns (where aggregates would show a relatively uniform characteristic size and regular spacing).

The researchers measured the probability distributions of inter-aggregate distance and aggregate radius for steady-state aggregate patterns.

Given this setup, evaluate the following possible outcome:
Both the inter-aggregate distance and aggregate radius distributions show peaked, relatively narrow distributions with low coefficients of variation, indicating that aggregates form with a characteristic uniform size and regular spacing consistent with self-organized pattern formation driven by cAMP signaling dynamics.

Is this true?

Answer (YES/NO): NO